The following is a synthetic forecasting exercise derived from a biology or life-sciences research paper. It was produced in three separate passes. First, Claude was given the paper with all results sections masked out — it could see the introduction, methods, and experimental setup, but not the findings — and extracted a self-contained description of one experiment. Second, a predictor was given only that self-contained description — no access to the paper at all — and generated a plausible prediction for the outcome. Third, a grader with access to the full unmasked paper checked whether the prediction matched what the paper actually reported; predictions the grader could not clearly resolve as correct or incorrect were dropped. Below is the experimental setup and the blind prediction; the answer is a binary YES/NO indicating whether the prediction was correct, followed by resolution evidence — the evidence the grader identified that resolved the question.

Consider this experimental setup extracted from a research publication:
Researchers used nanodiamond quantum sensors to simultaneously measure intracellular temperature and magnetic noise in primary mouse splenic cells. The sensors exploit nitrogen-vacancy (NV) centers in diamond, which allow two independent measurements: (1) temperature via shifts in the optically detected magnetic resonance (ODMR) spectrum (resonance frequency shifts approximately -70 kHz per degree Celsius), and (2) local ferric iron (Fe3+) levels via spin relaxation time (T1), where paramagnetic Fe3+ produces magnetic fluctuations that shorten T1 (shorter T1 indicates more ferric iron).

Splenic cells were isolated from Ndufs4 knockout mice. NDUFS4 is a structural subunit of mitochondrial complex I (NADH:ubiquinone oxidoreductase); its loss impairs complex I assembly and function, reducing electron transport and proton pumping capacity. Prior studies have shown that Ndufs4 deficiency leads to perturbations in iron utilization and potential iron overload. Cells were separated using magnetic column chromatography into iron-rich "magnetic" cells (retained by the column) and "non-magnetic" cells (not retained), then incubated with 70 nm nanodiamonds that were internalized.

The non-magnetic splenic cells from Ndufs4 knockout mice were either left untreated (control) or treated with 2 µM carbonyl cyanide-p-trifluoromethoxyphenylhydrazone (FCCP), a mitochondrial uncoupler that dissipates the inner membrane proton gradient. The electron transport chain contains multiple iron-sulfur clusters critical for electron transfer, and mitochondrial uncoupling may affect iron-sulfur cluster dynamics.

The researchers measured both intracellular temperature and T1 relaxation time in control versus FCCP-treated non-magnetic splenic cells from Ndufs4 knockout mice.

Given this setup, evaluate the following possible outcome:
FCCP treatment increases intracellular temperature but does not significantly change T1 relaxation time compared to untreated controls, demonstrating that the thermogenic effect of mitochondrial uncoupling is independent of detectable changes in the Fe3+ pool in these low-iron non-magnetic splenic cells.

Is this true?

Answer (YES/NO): NO